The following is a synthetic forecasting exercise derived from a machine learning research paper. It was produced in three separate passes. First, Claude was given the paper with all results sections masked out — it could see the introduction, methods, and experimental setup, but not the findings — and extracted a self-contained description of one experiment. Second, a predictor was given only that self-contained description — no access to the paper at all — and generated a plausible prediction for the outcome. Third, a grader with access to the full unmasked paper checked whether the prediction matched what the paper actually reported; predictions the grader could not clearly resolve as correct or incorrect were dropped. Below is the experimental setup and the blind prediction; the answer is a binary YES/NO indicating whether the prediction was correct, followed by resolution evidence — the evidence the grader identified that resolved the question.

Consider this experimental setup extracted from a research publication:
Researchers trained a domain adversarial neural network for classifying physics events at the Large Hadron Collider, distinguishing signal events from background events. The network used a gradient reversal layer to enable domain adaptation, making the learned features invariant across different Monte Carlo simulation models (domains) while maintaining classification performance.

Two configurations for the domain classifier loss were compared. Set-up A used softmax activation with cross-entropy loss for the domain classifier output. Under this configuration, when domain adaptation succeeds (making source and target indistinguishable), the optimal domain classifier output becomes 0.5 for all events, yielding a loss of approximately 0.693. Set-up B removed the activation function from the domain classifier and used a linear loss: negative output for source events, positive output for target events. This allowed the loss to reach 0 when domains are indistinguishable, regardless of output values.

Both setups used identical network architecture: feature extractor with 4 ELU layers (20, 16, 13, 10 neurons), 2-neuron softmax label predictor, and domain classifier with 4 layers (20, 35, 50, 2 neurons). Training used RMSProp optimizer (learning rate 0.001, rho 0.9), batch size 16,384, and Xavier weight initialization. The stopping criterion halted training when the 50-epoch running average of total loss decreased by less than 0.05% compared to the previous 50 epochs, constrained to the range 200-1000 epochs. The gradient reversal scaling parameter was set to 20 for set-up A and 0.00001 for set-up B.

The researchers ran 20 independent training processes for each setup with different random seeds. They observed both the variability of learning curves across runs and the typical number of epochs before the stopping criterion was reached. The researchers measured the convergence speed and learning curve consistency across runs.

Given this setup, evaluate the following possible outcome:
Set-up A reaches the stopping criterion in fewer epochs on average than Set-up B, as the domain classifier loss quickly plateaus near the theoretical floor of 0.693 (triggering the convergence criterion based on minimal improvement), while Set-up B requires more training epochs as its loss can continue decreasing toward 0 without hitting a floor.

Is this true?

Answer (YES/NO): NO